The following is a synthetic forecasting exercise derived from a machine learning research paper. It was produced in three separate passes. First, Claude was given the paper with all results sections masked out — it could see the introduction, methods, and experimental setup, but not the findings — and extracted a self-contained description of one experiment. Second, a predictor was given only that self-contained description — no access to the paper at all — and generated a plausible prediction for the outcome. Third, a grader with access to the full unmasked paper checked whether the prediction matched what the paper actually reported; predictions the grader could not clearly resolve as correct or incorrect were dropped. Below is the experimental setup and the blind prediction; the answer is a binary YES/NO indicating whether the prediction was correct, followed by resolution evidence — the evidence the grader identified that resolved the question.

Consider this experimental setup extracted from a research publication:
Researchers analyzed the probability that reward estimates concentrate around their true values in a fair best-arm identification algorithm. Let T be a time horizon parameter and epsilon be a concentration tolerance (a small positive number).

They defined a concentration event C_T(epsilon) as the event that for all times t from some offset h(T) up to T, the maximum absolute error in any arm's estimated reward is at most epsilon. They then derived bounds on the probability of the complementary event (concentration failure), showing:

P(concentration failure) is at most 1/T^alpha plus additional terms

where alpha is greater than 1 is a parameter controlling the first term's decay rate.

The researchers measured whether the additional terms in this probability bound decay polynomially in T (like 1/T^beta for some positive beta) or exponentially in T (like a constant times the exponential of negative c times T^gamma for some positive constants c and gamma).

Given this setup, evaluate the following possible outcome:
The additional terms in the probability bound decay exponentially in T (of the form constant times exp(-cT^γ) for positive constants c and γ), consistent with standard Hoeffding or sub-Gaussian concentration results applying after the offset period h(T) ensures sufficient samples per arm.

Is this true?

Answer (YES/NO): YES